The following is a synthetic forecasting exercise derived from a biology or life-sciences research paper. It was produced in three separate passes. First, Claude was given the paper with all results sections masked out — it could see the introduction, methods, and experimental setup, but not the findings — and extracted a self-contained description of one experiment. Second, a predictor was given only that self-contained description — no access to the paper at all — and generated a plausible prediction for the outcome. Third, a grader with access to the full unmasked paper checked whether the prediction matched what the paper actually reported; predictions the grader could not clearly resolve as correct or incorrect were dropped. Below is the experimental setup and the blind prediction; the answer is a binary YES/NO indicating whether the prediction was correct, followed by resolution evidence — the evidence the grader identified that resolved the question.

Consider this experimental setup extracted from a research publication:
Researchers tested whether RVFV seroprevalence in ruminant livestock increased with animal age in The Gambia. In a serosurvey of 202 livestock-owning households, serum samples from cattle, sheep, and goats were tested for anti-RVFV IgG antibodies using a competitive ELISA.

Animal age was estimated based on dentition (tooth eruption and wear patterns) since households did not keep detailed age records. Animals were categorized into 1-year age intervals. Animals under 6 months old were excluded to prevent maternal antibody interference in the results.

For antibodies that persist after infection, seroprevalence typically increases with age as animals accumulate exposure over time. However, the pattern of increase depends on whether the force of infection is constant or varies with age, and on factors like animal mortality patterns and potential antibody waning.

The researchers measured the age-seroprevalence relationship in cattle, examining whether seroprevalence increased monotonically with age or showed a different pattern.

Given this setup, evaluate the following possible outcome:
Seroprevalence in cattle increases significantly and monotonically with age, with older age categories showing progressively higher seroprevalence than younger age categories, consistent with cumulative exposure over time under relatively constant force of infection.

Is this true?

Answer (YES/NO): NO